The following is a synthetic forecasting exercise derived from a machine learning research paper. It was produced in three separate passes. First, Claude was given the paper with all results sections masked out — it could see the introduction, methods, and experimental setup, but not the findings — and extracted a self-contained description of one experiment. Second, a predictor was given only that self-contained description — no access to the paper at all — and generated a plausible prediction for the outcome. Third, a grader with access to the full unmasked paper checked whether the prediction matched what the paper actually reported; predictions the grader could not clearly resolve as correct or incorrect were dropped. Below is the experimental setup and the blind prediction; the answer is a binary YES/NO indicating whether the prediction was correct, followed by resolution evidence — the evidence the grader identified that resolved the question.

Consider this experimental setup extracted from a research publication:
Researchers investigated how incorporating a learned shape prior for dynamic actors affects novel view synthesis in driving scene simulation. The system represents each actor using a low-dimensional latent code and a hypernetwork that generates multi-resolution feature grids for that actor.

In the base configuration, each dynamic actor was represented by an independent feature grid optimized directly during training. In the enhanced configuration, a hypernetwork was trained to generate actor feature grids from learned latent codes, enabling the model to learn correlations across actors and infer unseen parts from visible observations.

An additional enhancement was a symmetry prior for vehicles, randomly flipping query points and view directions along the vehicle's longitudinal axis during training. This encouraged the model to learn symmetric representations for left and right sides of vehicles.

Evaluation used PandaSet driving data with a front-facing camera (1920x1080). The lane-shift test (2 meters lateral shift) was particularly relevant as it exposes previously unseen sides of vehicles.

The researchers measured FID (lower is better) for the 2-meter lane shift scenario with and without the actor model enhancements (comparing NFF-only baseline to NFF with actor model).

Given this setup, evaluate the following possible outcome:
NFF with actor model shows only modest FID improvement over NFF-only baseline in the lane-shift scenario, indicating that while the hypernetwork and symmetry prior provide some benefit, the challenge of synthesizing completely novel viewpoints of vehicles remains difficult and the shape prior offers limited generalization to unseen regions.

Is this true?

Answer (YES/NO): NO